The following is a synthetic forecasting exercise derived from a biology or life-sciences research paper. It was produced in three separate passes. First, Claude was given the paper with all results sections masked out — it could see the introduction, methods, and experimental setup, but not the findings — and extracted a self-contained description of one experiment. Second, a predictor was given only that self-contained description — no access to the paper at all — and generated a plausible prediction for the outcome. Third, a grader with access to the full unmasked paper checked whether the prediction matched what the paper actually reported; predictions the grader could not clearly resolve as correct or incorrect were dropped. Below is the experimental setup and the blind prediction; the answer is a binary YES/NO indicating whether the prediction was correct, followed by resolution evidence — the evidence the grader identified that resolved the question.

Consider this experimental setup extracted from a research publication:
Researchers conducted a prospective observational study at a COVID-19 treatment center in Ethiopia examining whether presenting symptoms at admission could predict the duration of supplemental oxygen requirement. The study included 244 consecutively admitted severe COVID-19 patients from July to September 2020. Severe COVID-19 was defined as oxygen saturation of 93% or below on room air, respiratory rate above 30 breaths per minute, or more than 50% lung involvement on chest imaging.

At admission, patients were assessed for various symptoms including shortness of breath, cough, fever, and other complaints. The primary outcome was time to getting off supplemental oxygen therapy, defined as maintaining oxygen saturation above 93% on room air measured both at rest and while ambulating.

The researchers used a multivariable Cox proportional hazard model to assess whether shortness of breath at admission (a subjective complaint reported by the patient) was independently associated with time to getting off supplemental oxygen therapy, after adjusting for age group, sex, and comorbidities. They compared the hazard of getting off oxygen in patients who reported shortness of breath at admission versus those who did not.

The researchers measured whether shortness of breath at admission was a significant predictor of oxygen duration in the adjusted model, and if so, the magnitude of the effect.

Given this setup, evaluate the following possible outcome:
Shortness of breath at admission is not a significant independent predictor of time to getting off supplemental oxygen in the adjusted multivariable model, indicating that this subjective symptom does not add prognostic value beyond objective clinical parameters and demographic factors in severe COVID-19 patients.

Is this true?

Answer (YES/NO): NO